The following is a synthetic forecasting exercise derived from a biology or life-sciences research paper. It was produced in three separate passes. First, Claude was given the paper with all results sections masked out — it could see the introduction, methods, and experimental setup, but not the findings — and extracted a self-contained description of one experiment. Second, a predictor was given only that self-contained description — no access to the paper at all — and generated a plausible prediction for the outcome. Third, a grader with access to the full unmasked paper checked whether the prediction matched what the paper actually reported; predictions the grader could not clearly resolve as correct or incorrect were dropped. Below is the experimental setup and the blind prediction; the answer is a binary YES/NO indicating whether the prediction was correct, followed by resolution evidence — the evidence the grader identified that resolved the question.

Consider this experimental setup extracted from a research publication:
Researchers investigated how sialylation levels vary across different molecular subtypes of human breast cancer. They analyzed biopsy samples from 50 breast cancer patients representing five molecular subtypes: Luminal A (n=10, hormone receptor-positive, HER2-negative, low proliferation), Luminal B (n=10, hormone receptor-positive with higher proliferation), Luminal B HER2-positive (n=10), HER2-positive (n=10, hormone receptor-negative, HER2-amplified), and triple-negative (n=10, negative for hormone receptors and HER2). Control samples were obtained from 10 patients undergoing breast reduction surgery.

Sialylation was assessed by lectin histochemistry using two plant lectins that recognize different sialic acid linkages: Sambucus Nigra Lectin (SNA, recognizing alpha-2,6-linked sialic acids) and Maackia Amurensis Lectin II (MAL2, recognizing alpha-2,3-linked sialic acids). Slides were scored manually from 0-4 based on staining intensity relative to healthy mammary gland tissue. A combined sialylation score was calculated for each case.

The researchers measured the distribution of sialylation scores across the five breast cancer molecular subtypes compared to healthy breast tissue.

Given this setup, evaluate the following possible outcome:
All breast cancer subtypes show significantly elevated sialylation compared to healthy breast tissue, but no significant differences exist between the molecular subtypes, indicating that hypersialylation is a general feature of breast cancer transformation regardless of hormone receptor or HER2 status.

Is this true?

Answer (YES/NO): NO